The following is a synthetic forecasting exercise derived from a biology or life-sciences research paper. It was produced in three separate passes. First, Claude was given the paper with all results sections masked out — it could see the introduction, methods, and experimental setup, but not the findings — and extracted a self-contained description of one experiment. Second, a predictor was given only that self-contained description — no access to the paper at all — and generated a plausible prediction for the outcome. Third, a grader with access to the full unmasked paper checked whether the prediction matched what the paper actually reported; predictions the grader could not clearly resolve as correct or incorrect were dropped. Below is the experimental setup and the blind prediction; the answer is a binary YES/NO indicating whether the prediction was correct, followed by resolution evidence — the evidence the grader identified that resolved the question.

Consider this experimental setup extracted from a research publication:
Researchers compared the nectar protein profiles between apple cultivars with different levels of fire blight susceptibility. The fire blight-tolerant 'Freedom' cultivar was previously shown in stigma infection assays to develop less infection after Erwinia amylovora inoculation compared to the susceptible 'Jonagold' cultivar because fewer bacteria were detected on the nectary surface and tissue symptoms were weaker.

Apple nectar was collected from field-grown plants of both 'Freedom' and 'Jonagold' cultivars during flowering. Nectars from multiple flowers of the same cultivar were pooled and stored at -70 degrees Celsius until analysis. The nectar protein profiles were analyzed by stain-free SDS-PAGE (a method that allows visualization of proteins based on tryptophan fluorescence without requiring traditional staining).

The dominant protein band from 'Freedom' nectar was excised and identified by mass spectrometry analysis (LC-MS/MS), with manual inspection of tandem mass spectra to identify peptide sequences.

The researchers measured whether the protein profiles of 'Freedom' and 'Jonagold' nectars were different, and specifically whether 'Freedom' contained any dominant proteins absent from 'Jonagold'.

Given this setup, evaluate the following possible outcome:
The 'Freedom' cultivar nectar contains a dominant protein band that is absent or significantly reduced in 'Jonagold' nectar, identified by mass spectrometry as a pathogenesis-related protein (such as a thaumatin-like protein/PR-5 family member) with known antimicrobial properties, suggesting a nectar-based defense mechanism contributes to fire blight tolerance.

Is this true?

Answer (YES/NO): NO